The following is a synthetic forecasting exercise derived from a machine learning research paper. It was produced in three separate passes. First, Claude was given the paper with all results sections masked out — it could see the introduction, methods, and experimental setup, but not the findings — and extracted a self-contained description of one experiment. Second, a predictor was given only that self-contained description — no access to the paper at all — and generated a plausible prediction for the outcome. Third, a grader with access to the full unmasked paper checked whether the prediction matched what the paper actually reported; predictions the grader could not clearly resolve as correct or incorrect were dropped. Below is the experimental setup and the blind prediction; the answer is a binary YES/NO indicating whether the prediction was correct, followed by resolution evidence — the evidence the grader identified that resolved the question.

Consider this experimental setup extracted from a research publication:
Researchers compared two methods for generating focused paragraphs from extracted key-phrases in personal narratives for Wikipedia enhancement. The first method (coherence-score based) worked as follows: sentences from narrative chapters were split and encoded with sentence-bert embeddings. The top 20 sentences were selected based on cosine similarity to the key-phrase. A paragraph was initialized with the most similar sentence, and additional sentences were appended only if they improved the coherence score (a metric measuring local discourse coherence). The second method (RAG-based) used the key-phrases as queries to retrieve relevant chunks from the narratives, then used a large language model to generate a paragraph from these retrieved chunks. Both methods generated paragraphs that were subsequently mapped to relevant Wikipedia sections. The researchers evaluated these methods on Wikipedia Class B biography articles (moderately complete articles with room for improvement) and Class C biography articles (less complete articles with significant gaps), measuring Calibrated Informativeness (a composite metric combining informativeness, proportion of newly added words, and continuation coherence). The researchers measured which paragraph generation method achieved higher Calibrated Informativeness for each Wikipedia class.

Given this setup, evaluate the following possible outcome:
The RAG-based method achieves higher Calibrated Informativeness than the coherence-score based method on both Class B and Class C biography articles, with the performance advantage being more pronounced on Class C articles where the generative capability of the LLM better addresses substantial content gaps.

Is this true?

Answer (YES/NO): NO